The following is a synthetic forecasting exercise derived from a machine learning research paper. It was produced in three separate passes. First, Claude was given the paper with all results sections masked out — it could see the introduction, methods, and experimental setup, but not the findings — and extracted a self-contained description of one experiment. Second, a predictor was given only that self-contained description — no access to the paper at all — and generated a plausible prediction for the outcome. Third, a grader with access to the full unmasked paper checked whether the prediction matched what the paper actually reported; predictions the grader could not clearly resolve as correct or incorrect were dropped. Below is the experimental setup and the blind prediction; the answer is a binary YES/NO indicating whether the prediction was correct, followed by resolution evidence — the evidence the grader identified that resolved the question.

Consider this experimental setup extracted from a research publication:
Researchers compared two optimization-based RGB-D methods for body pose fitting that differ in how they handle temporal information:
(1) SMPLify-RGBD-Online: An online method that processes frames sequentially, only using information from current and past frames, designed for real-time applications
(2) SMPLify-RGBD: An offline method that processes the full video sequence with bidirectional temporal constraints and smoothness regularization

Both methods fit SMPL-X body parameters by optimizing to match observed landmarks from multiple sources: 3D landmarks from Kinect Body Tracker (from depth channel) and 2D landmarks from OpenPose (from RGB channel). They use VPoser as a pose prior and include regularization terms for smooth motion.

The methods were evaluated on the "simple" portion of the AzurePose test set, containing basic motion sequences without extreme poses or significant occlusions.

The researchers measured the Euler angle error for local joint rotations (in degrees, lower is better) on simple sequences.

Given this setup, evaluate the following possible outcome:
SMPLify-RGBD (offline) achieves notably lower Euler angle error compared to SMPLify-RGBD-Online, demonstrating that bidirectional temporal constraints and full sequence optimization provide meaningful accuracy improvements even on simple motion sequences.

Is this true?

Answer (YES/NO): YES